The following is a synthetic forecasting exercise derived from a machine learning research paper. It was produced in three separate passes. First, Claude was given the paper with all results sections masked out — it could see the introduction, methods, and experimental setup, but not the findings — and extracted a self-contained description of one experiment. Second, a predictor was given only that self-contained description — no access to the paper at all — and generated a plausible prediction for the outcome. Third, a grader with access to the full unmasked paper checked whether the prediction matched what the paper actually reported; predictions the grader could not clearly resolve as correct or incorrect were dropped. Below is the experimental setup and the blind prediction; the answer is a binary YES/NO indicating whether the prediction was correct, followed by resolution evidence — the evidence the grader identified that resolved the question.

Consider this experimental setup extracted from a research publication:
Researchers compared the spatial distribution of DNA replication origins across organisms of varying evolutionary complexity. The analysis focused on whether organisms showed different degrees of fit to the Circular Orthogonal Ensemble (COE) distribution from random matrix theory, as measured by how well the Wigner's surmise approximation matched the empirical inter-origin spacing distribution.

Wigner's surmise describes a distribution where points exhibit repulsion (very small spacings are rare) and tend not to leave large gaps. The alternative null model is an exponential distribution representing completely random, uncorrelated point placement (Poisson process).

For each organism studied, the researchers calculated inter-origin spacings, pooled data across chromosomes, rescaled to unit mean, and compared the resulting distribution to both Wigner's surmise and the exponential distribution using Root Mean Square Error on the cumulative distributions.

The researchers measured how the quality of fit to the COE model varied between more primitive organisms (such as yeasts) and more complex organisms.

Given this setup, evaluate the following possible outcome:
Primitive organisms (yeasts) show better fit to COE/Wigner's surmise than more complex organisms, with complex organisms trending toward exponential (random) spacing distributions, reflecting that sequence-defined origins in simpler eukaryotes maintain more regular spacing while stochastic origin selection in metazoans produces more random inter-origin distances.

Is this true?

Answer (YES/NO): NO